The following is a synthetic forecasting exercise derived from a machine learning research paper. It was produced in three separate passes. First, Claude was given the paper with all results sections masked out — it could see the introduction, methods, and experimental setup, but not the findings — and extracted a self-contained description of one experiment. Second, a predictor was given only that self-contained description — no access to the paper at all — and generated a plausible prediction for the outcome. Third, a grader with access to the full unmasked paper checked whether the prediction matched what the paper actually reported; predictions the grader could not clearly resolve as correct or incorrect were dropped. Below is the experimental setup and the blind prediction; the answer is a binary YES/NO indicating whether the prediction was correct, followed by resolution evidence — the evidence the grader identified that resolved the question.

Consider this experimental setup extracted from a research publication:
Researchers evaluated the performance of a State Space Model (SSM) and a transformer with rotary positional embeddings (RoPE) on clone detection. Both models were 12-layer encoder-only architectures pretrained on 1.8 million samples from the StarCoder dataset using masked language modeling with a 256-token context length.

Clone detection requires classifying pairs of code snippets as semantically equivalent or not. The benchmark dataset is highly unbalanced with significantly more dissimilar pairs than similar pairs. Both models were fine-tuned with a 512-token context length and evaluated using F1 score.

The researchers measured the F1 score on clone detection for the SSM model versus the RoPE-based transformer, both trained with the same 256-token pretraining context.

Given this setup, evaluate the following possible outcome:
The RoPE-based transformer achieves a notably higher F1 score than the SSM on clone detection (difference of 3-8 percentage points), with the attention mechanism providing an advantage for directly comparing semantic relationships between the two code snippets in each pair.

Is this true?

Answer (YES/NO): NO